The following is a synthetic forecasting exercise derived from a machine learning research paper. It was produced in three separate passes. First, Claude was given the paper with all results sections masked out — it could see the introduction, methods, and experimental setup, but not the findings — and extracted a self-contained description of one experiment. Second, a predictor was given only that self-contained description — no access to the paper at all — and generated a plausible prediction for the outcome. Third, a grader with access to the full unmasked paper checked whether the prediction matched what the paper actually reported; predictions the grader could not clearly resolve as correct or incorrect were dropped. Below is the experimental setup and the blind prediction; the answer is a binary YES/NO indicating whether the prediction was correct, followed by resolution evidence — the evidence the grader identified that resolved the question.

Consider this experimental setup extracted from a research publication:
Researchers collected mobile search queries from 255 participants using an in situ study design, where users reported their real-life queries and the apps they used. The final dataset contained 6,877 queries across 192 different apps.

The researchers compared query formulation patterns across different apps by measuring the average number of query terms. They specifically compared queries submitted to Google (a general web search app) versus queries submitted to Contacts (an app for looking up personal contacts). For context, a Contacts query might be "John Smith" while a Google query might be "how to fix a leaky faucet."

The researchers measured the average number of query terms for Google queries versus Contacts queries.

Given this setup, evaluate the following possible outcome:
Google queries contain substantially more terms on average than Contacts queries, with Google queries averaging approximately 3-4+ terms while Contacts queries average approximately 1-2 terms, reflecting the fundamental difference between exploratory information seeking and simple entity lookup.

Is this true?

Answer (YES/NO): YES